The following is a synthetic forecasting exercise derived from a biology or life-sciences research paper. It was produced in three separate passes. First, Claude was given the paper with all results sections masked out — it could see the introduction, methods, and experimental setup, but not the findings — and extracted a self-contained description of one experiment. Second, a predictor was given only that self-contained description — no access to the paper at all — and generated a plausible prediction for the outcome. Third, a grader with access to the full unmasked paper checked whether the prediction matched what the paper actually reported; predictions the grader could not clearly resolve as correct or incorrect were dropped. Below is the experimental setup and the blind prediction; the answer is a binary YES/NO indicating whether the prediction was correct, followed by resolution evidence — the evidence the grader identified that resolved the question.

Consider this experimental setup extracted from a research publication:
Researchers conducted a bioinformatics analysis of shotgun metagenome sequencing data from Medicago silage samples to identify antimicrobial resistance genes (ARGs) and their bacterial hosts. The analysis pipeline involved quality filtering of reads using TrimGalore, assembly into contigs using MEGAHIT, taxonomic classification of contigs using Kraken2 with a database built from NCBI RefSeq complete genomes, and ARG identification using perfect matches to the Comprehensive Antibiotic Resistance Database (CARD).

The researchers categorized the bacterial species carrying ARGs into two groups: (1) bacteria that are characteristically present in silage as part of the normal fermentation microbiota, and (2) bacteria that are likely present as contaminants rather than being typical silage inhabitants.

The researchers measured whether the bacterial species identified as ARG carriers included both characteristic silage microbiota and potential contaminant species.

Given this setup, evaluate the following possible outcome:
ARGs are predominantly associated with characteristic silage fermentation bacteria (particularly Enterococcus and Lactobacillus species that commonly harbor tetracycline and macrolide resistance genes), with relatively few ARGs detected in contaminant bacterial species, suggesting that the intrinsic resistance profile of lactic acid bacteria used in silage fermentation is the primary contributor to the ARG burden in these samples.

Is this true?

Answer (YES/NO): NO